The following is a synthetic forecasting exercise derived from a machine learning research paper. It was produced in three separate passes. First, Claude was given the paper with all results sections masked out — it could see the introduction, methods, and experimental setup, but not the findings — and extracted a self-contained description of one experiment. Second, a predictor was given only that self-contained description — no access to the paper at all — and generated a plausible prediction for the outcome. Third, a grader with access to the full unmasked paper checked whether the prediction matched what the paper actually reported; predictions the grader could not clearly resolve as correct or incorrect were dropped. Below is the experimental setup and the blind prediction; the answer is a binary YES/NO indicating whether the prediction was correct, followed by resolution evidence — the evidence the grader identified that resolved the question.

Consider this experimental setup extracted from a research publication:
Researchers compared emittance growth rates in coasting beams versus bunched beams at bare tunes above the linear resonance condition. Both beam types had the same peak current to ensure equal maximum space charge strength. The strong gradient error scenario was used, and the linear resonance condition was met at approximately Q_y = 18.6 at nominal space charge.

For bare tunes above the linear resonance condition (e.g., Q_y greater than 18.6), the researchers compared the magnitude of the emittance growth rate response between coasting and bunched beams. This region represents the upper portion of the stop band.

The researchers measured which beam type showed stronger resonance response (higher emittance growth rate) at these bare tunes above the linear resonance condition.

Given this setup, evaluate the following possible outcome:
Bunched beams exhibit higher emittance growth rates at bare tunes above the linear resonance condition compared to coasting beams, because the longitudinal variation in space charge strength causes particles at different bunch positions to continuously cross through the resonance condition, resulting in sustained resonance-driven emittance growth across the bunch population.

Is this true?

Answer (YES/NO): NO